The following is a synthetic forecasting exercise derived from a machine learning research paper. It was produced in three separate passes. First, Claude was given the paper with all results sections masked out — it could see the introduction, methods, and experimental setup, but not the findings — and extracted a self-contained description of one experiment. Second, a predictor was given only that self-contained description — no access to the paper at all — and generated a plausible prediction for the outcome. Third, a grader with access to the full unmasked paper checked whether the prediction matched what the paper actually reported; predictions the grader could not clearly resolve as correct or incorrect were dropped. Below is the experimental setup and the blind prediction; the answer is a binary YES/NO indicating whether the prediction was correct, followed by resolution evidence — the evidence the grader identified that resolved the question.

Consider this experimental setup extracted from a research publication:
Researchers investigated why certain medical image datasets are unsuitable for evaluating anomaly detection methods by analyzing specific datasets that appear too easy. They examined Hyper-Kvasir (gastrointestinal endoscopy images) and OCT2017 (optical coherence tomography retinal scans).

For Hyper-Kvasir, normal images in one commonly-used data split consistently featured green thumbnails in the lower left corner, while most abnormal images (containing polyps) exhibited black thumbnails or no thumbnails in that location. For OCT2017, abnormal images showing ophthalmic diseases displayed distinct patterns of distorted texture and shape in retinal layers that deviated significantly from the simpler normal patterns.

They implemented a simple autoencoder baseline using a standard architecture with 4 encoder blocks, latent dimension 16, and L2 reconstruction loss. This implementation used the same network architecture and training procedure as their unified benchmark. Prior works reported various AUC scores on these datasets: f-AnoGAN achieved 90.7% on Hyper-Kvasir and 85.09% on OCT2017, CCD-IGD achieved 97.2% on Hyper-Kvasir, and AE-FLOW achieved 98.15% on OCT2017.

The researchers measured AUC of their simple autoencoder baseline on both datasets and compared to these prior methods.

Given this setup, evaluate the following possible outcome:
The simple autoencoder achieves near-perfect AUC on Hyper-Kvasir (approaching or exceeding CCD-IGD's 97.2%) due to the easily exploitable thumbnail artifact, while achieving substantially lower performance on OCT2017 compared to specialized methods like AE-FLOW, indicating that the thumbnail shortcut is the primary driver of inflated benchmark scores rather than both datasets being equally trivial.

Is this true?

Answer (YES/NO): NO